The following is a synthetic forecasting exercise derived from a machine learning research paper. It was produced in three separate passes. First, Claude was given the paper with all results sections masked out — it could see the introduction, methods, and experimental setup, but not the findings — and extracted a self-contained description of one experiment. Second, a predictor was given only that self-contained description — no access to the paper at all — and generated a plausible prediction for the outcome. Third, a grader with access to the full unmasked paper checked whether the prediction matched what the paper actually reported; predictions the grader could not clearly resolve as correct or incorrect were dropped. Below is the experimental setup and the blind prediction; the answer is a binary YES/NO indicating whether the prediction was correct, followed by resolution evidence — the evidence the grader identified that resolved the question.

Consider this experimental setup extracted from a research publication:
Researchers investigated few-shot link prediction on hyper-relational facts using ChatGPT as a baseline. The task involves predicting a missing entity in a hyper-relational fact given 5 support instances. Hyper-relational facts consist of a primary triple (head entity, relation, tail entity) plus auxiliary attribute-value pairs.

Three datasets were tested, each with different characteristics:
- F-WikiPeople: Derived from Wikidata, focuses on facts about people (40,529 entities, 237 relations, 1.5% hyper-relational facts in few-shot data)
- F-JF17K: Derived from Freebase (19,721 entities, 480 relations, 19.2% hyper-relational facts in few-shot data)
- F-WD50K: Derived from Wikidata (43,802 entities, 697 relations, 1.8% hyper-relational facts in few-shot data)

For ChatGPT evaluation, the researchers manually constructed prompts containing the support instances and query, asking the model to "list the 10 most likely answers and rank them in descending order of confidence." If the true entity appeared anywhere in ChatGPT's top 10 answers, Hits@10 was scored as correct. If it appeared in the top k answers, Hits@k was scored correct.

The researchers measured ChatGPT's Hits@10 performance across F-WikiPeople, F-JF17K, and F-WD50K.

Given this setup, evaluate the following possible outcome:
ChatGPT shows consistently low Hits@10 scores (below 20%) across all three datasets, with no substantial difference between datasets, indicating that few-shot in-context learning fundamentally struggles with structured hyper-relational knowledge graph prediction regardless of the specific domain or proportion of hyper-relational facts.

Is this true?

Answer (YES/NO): NO